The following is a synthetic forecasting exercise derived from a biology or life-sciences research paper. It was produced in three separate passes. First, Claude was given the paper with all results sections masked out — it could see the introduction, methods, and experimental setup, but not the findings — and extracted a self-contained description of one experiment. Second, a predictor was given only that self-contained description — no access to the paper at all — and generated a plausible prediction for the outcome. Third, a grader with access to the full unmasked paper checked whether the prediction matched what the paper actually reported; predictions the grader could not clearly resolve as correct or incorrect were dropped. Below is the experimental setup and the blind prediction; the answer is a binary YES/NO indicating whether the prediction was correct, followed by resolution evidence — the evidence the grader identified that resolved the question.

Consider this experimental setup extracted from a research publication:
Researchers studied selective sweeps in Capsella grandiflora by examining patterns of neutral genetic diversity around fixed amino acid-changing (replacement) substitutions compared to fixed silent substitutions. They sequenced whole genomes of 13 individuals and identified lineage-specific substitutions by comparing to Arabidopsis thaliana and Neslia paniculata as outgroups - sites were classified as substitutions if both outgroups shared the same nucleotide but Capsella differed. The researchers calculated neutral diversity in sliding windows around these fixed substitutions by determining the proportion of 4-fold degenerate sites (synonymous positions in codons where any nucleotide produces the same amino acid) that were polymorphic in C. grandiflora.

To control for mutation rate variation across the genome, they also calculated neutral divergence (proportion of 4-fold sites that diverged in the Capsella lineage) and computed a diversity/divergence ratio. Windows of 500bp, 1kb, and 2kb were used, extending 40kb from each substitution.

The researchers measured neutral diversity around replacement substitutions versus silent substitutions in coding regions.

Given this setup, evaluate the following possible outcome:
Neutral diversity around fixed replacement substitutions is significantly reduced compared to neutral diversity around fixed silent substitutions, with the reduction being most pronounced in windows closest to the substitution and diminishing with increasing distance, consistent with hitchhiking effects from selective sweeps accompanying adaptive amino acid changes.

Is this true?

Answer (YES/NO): YES